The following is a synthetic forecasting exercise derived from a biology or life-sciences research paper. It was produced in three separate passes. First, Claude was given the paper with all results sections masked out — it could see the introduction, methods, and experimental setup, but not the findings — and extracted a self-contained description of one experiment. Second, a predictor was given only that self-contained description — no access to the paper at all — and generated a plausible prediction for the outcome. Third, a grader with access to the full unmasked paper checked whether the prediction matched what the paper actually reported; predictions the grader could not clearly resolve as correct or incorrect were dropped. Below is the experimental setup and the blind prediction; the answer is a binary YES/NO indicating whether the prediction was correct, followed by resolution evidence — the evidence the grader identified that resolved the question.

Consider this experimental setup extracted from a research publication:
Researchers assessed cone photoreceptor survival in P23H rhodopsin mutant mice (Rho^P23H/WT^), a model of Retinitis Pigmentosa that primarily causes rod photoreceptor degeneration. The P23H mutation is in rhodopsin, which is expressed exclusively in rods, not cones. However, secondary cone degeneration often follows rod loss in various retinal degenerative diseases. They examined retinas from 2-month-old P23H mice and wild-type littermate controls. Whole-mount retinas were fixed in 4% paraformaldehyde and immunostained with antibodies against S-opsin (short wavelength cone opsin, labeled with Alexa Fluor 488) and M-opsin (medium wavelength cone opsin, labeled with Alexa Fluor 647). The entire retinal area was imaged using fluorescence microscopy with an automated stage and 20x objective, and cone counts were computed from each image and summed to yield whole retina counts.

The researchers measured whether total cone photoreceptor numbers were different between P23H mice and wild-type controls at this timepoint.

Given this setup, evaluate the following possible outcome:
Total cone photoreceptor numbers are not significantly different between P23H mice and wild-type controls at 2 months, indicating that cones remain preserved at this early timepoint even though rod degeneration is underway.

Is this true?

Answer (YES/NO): YES